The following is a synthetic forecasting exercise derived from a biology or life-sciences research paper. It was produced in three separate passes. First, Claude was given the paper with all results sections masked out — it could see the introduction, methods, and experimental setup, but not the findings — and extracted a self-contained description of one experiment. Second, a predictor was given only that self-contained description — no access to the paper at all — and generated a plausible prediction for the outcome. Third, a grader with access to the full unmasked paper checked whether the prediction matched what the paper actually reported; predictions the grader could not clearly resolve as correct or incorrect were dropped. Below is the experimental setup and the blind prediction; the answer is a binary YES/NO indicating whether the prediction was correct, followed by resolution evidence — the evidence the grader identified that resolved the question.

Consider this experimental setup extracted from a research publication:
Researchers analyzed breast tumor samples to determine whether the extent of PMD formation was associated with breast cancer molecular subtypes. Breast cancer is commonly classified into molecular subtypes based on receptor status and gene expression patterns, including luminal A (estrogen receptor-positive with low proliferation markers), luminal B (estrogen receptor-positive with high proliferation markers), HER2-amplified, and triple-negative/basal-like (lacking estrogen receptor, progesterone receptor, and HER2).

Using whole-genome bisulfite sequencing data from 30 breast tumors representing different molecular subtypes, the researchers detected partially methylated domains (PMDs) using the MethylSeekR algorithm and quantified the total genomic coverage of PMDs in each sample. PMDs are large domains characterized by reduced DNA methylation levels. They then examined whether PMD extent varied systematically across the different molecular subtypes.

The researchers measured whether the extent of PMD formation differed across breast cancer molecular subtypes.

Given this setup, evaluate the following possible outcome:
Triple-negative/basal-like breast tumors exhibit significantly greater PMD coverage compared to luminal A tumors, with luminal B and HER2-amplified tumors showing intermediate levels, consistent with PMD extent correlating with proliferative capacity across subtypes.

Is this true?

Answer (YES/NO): NO